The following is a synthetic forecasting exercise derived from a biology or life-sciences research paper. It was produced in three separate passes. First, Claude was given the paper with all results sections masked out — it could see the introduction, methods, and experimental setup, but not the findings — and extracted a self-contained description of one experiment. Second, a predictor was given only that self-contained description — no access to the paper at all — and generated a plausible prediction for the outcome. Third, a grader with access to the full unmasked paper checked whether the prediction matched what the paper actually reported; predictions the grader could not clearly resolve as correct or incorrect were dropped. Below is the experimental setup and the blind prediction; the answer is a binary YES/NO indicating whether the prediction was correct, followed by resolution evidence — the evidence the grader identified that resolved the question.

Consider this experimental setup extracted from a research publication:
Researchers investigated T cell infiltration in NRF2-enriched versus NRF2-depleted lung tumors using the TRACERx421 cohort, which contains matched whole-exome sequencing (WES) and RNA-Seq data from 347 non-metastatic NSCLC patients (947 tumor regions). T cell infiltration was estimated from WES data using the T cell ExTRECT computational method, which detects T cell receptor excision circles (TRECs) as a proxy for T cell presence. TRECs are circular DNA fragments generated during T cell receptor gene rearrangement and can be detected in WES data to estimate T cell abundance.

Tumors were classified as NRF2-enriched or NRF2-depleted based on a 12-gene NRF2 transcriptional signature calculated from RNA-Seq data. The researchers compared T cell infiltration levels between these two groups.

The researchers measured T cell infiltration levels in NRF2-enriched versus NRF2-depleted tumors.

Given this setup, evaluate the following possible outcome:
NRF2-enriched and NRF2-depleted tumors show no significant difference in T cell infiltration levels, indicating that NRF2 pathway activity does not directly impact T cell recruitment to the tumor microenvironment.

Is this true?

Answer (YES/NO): NO